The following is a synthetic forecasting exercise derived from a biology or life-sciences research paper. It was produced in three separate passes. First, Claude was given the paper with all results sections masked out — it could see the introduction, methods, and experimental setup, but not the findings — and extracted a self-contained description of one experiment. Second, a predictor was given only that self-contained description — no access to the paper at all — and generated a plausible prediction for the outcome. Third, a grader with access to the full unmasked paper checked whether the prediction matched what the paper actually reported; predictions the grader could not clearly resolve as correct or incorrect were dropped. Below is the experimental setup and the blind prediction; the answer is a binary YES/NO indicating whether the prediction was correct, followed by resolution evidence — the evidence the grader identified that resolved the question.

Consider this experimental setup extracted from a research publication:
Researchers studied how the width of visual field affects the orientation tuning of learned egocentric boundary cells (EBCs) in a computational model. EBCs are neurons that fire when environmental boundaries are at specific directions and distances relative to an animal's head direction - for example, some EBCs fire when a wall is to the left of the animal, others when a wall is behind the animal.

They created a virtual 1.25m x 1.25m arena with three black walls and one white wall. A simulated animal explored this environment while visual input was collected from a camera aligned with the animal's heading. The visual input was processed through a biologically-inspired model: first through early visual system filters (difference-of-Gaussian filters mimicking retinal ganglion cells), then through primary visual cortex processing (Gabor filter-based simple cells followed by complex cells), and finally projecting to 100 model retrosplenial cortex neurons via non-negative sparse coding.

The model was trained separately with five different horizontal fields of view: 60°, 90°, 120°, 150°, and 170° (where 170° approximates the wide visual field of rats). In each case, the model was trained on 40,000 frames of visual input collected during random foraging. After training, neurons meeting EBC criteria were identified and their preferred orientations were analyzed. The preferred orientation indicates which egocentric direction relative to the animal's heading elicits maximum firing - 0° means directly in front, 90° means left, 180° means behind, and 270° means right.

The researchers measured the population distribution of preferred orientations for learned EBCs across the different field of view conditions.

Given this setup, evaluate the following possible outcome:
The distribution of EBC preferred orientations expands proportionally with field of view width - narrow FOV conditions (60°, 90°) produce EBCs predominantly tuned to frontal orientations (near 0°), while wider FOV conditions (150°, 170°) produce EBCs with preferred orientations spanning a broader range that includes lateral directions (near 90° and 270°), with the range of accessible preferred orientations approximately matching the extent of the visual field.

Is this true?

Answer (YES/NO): NO